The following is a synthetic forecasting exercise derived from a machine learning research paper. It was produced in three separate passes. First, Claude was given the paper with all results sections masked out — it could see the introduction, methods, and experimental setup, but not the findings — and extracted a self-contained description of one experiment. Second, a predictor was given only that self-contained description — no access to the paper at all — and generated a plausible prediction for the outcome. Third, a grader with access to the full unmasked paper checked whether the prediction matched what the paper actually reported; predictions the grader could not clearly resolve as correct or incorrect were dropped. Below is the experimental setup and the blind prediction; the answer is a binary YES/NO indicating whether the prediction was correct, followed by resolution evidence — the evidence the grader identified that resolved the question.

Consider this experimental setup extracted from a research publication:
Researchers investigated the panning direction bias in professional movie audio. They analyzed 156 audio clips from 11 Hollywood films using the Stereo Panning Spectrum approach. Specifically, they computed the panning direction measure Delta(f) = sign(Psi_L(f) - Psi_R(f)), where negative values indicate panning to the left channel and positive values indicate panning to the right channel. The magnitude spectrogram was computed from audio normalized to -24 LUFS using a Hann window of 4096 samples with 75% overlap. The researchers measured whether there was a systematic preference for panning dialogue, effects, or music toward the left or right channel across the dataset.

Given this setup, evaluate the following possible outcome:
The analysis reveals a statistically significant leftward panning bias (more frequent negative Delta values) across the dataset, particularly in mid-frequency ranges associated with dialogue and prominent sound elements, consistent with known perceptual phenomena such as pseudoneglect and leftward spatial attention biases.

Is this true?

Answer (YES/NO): NO